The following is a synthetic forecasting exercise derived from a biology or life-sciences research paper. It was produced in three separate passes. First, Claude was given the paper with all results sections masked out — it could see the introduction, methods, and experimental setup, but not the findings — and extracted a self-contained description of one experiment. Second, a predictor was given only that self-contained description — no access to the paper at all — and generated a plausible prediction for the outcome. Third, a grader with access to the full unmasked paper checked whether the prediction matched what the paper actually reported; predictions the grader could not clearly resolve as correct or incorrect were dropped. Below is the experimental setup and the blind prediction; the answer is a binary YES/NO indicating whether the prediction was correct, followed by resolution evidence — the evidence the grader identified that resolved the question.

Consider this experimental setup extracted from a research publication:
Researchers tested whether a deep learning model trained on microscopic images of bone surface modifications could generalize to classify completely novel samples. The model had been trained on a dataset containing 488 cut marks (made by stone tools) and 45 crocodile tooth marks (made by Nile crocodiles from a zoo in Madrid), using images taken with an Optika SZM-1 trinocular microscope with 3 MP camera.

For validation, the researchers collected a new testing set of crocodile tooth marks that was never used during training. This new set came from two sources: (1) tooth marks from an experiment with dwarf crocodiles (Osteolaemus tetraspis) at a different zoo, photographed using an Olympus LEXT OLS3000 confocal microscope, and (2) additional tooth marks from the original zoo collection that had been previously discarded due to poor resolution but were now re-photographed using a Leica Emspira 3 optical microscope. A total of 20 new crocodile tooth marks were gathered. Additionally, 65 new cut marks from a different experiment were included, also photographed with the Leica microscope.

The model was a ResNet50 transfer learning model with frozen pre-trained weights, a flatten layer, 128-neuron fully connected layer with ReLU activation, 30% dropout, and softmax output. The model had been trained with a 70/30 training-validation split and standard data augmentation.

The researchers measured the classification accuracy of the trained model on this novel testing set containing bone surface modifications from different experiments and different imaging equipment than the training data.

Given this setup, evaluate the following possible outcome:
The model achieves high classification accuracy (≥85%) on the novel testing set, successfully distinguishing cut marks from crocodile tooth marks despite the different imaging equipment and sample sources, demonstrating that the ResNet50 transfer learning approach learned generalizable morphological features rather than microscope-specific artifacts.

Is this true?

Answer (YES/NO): YES